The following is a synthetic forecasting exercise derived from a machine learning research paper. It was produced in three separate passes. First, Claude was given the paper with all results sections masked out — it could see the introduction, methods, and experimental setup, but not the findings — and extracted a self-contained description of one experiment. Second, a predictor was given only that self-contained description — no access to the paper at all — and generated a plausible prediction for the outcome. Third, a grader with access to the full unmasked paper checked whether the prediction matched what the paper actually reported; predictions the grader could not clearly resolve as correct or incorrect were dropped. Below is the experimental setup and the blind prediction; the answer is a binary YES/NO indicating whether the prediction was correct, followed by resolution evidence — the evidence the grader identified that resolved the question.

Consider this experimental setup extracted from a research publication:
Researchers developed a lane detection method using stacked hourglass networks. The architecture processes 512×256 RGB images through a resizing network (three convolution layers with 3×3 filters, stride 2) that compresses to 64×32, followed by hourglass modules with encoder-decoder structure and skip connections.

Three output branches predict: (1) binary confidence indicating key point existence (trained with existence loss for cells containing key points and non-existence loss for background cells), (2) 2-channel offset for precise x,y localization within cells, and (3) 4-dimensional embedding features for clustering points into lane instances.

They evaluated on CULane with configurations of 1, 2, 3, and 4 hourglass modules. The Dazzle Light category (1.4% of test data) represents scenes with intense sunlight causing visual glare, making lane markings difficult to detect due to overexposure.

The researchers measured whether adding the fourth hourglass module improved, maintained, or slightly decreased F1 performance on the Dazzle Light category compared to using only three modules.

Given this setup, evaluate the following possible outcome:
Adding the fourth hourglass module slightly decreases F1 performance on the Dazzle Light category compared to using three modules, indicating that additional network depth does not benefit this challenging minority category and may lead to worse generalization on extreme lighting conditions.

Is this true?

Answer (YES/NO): YES